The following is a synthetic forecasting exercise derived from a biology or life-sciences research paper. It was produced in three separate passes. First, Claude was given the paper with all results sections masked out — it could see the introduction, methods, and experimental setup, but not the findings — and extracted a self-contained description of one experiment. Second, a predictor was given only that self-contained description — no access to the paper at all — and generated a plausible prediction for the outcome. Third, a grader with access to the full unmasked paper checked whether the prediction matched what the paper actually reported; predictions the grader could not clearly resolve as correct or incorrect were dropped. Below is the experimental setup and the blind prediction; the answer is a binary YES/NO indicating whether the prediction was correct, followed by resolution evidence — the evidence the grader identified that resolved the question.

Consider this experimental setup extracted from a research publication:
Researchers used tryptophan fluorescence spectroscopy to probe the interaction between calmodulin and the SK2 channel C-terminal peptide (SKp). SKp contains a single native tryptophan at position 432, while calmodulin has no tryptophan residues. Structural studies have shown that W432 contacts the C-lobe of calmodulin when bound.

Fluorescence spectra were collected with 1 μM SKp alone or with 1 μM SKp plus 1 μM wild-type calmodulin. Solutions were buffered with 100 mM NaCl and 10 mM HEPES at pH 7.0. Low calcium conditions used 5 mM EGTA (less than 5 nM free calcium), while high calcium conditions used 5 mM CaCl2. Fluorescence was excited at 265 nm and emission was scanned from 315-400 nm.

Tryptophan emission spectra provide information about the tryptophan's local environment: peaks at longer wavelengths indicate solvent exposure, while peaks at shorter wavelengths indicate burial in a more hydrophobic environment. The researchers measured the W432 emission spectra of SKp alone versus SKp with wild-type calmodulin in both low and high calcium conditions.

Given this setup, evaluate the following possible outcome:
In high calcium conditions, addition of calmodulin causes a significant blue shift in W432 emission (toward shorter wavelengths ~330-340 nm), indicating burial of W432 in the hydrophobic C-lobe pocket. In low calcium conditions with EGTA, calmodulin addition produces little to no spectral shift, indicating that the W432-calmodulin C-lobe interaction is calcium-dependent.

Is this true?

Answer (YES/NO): NO